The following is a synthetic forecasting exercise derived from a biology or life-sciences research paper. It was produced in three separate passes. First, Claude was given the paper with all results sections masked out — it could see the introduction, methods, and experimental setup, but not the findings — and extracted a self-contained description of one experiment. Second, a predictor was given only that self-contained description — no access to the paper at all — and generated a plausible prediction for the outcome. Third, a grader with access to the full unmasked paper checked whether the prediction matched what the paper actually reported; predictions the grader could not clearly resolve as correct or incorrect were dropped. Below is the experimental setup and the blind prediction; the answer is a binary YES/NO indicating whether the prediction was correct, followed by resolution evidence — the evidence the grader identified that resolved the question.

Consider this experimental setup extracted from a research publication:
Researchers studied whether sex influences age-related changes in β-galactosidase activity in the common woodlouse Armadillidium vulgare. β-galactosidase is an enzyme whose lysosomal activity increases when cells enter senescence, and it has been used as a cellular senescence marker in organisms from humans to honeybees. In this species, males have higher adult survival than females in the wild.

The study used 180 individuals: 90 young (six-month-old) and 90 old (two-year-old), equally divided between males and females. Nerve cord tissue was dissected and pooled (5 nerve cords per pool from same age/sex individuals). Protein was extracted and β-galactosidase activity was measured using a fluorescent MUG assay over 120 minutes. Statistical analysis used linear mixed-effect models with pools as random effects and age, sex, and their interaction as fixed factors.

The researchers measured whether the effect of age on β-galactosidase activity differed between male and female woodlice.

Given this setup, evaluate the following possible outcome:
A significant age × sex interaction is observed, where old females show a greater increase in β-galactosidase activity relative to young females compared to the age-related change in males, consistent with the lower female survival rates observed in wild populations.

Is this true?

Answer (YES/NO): NO